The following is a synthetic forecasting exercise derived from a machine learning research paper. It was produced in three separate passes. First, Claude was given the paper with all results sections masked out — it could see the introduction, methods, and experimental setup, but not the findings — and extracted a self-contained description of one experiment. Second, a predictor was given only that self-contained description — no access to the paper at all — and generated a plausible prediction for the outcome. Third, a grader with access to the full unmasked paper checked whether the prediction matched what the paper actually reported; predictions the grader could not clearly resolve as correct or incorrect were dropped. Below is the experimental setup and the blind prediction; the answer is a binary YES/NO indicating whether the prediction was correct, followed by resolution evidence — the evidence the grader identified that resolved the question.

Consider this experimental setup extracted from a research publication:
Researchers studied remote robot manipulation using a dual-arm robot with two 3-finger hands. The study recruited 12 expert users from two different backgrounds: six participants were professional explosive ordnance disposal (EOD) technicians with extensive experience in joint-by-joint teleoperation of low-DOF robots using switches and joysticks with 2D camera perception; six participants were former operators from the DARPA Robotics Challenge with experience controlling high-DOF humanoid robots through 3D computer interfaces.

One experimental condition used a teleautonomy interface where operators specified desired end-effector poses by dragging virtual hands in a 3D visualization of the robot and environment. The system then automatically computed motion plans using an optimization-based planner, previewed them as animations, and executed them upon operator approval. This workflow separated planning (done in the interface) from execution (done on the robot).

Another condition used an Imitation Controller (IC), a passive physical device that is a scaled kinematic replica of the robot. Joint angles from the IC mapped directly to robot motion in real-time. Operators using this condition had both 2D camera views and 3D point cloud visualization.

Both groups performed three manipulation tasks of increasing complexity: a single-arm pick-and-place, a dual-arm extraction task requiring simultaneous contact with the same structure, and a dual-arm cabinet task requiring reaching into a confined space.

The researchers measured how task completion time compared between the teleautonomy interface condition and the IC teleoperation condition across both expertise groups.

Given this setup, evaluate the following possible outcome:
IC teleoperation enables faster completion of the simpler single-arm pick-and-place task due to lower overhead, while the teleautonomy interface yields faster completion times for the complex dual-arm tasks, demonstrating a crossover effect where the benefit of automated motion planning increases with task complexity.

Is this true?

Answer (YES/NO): NO